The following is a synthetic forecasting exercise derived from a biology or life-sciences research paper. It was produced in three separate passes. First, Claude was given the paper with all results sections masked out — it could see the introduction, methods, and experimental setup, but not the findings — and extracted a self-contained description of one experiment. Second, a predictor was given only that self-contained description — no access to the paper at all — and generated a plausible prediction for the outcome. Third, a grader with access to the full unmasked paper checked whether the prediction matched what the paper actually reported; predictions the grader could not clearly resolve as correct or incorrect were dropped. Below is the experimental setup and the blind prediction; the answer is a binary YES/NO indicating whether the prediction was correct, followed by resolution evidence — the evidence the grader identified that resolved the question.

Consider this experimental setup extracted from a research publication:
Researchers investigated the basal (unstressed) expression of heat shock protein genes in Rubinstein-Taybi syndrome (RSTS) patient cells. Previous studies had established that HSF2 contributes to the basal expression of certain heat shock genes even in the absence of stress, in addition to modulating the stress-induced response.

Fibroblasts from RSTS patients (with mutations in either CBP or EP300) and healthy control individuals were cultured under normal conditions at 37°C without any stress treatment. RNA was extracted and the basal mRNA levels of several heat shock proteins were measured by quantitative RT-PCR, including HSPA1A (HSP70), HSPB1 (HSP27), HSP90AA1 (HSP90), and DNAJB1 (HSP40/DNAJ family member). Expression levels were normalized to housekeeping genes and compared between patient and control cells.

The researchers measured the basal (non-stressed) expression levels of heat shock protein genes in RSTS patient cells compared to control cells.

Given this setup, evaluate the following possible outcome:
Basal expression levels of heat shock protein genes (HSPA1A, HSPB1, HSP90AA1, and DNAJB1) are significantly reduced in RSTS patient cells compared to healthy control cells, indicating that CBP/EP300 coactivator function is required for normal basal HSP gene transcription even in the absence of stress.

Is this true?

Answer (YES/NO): YES